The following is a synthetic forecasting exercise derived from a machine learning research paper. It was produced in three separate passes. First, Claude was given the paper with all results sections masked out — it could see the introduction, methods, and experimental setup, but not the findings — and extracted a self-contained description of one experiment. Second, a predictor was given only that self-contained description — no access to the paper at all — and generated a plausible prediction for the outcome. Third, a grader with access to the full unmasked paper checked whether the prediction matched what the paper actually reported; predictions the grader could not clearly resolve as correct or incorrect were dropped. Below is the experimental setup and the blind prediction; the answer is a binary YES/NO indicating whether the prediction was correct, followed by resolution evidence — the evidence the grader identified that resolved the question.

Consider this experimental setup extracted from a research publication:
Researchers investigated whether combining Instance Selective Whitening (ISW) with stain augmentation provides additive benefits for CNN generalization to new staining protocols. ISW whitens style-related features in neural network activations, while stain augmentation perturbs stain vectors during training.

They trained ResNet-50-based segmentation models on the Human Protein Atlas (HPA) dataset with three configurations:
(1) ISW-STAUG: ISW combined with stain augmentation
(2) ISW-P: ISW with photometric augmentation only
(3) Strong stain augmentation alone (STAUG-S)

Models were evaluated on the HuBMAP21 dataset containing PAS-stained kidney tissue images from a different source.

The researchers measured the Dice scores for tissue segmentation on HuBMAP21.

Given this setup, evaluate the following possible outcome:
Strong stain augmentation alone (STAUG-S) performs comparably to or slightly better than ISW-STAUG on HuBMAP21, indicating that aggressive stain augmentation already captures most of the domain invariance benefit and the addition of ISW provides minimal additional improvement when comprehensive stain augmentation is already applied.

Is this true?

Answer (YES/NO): NO